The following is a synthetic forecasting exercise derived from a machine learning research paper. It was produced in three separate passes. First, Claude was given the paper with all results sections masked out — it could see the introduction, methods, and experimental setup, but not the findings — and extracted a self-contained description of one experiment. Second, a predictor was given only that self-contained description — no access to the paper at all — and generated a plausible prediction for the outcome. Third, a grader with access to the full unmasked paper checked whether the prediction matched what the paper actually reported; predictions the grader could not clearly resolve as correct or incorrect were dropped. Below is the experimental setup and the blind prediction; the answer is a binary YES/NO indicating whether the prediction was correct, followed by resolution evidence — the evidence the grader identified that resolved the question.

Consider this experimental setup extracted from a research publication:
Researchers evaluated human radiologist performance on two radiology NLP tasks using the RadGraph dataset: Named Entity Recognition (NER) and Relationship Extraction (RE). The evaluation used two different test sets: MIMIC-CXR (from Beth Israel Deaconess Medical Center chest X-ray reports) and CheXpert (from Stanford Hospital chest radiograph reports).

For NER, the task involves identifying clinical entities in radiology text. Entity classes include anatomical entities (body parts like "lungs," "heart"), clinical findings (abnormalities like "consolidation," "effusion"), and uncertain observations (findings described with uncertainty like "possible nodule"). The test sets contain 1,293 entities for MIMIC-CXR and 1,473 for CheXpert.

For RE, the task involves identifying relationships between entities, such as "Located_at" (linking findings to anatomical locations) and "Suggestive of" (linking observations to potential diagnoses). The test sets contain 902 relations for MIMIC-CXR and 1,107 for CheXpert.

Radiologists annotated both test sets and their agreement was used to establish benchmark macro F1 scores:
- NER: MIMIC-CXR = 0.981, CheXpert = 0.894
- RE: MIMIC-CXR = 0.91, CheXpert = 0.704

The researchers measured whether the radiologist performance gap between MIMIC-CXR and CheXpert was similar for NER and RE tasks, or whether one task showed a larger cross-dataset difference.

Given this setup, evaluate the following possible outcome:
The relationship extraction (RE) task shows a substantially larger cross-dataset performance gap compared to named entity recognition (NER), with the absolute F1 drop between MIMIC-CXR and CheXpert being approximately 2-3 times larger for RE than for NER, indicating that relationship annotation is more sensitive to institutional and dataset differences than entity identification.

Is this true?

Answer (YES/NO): YES